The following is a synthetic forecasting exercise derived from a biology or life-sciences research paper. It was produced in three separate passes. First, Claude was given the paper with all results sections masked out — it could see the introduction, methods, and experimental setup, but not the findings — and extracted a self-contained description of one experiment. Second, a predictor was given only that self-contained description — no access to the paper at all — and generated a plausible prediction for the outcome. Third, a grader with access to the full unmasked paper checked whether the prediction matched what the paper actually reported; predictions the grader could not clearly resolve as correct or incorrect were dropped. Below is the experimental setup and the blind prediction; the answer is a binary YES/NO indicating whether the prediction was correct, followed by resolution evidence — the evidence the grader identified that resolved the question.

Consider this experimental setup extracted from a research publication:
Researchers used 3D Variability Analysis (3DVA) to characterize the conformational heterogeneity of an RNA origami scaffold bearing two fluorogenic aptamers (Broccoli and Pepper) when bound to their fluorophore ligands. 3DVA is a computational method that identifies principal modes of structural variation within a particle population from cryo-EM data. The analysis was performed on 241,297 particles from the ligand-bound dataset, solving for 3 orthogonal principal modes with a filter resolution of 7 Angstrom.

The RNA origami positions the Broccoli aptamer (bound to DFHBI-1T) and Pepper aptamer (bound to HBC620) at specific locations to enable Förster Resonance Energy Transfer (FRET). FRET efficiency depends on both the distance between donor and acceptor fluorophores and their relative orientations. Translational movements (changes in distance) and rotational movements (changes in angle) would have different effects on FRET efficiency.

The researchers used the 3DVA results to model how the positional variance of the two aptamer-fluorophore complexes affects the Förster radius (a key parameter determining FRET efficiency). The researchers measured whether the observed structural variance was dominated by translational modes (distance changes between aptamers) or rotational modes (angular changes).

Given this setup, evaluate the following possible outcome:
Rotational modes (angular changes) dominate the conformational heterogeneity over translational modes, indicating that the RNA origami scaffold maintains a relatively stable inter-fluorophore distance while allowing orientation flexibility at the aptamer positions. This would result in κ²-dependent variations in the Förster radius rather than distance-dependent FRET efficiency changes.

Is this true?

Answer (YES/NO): NO